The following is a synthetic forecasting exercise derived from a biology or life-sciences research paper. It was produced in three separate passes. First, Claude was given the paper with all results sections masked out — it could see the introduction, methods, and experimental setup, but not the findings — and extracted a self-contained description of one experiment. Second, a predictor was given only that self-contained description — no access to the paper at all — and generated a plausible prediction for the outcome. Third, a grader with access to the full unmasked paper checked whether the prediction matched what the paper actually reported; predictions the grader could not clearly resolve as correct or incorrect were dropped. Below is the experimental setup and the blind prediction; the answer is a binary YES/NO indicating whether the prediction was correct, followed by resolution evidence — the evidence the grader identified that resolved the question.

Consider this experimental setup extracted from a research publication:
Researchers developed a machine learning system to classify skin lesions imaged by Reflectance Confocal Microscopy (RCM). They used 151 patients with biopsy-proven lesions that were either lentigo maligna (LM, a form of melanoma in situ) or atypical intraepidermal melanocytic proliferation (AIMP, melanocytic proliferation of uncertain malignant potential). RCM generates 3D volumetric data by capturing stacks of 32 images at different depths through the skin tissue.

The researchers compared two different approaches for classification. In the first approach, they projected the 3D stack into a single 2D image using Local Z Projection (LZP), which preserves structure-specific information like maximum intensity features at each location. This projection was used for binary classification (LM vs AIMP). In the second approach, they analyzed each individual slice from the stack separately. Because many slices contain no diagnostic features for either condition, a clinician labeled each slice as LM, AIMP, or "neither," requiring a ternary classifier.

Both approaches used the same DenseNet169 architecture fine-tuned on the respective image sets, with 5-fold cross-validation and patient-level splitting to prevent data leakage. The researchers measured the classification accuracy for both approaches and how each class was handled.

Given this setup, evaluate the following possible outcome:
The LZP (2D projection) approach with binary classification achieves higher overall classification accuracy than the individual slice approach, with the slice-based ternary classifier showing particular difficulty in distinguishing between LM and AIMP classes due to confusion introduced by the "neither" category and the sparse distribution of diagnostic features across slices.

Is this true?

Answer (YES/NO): YES